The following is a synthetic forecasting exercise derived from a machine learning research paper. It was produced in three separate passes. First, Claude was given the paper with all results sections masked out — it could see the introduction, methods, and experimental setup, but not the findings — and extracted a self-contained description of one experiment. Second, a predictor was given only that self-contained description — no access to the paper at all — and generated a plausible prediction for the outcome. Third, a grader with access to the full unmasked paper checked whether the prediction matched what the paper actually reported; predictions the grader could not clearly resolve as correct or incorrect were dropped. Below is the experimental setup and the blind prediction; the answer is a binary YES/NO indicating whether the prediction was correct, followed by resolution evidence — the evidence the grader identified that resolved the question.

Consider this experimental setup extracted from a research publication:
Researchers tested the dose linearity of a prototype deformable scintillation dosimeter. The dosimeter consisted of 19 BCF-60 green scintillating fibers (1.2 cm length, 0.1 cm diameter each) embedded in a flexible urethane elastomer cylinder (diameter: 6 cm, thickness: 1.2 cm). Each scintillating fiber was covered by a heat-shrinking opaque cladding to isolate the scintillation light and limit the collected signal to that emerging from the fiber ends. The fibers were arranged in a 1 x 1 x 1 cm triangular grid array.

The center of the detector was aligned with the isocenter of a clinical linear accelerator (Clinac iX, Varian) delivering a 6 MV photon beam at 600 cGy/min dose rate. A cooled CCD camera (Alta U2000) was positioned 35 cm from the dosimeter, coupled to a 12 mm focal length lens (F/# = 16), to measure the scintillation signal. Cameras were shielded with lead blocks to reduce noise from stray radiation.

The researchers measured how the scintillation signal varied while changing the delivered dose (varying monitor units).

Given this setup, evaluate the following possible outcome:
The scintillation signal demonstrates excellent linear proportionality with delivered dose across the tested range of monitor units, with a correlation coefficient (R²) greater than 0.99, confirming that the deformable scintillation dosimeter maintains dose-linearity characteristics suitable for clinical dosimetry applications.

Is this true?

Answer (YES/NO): YES